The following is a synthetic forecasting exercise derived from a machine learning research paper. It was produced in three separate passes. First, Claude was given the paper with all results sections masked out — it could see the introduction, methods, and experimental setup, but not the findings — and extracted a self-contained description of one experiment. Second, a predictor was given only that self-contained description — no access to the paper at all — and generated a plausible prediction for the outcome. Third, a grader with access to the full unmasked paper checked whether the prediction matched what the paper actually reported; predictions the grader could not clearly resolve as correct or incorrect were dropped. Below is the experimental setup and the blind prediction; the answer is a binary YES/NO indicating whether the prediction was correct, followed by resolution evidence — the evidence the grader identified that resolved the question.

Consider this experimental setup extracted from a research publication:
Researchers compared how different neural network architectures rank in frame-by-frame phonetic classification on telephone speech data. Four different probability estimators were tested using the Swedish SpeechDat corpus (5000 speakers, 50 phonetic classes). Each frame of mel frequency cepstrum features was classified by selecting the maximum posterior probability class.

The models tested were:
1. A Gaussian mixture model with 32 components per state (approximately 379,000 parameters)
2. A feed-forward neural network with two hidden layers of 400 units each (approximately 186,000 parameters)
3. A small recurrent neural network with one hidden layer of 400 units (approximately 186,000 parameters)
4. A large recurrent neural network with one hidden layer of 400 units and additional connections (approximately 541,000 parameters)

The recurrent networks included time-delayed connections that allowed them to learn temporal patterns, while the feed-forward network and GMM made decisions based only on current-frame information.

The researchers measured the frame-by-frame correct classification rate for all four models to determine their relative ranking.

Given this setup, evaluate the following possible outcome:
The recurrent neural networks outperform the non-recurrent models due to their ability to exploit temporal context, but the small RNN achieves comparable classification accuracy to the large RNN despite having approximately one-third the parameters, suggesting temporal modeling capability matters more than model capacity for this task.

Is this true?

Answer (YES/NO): NO